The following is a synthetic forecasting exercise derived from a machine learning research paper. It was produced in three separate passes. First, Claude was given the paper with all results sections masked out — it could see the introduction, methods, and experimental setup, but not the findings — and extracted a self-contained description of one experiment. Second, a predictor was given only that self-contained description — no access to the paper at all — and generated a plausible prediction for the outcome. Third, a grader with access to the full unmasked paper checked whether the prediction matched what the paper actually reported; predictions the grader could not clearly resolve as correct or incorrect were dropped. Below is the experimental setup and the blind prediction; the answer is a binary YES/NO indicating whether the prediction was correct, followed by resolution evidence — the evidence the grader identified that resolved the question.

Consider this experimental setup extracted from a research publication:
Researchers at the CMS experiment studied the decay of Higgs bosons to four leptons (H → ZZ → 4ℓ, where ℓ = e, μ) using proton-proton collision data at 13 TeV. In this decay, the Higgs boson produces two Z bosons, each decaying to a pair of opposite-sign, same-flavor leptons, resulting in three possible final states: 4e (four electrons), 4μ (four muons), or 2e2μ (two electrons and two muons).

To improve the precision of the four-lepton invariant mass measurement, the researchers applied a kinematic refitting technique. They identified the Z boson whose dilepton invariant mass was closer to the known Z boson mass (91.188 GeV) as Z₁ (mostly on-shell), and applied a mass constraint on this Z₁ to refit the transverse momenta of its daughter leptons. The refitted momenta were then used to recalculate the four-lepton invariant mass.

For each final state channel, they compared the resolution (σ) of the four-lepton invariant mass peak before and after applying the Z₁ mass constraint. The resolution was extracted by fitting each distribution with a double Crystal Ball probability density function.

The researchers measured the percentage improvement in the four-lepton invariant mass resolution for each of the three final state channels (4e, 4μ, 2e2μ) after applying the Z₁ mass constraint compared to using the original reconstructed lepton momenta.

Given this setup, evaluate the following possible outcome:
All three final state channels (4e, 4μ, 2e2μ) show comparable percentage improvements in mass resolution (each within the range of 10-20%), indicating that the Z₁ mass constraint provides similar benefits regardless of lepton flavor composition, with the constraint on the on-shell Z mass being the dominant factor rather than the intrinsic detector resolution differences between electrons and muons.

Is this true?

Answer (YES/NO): NO